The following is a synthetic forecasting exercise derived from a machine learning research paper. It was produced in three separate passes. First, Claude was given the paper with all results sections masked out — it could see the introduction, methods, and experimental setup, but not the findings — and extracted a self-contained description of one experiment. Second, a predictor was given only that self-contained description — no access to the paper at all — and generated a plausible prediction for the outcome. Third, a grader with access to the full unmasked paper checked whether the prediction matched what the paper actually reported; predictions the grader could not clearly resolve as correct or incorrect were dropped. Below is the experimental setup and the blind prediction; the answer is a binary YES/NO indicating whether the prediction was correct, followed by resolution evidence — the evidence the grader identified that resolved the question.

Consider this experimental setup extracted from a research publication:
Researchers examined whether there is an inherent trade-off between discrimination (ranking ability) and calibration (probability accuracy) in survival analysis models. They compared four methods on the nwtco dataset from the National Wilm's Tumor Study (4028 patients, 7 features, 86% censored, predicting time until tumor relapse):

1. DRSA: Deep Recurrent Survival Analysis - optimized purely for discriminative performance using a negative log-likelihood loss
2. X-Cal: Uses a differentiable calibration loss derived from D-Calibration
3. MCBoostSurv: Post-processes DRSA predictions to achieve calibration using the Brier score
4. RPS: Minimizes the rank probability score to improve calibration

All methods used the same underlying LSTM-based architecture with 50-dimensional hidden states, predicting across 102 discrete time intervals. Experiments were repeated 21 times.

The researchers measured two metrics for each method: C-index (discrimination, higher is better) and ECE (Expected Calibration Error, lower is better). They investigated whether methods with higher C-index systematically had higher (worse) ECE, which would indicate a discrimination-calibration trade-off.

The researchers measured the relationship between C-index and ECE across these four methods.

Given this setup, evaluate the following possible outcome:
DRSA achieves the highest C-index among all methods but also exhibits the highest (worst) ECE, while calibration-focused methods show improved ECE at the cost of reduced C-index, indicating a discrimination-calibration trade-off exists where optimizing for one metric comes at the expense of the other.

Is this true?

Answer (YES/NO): NO